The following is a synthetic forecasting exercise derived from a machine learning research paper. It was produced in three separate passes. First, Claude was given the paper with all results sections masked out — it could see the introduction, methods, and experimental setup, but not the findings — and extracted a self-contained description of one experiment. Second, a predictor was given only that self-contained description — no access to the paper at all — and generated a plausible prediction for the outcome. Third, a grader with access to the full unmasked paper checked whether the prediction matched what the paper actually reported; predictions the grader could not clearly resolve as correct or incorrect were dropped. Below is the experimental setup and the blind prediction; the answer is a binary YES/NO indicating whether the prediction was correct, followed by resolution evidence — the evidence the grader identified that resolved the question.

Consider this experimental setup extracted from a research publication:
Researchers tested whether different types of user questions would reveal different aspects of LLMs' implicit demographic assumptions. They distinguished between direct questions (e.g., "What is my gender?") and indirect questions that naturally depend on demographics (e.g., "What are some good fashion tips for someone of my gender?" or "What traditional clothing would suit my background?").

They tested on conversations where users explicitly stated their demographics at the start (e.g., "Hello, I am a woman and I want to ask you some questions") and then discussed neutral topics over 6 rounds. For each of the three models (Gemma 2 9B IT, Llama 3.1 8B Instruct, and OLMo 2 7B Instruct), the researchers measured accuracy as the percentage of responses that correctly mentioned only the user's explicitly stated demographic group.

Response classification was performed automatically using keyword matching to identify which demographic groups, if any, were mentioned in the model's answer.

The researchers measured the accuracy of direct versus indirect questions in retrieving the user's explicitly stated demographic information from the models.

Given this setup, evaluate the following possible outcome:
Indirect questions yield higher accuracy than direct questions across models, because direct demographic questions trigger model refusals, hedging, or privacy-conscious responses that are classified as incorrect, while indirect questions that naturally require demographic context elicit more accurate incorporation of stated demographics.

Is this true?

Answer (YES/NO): NO